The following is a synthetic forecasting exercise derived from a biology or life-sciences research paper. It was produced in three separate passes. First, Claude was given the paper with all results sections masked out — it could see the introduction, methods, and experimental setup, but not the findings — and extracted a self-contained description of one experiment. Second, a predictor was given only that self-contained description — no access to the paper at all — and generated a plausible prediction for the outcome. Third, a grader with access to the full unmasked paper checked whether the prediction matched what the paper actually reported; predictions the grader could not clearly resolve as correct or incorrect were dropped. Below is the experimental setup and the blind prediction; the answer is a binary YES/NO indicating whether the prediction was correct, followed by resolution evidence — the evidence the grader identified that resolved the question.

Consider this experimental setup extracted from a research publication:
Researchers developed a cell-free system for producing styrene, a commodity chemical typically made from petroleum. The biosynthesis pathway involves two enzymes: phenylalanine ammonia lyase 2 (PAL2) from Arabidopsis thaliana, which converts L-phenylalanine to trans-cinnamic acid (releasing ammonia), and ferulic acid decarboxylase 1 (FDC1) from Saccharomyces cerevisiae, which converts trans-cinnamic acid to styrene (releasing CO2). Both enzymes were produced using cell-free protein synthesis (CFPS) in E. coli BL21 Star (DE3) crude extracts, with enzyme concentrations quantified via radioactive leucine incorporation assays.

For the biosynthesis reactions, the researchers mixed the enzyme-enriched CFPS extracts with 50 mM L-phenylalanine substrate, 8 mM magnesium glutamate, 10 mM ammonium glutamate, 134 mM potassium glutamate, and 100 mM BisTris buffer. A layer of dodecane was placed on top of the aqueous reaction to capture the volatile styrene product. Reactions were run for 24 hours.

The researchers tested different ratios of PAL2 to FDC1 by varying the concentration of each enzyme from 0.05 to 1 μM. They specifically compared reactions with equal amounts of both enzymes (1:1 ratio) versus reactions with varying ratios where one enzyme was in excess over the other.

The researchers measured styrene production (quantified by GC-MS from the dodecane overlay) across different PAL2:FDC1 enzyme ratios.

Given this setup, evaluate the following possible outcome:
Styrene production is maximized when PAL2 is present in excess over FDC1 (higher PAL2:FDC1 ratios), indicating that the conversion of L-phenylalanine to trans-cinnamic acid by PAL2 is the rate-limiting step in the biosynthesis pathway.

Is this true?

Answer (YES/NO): NO